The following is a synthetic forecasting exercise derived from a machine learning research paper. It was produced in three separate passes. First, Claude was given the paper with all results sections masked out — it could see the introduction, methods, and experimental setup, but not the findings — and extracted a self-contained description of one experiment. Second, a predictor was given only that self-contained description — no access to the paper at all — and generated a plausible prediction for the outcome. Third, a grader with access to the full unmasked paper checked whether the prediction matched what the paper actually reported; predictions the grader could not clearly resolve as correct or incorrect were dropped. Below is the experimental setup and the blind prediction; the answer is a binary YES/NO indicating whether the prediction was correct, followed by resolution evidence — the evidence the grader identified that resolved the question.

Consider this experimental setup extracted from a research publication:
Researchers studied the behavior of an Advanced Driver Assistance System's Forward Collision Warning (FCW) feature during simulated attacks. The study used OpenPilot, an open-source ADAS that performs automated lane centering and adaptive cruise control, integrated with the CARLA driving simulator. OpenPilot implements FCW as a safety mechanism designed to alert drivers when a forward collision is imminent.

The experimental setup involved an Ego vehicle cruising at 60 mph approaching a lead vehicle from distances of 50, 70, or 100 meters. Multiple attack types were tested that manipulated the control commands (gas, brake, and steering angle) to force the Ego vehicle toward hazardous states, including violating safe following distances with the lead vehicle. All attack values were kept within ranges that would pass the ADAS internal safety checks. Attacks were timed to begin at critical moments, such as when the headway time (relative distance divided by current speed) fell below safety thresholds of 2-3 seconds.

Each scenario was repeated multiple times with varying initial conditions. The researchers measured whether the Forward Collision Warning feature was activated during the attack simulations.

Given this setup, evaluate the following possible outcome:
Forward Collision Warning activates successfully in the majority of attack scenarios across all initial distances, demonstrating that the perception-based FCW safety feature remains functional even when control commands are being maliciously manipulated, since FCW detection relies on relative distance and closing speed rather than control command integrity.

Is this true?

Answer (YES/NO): NO